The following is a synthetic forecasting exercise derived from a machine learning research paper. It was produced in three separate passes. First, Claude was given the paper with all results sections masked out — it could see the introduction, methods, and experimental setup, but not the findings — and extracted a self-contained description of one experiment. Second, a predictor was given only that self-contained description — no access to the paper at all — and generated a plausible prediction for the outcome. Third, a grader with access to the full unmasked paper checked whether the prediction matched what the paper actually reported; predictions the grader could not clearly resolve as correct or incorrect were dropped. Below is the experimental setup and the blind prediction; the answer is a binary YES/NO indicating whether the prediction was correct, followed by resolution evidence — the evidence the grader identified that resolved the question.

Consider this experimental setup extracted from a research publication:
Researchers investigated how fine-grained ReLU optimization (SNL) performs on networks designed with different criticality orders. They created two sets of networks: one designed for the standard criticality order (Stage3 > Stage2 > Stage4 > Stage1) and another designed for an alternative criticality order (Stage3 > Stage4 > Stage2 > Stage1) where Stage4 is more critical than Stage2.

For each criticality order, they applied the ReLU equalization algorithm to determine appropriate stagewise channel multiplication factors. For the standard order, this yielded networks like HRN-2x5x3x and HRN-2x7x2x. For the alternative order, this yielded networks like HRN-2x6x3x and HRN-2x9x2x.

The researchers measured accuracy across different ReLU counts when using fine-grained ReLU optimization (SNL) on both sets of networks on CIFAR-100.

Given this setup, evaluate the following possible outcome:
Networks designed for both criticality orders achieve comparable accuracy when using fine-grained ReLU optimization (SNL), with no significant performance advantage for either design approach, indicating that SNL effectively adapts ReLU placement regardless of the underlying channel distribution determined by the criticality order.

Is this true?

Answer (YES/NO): NO